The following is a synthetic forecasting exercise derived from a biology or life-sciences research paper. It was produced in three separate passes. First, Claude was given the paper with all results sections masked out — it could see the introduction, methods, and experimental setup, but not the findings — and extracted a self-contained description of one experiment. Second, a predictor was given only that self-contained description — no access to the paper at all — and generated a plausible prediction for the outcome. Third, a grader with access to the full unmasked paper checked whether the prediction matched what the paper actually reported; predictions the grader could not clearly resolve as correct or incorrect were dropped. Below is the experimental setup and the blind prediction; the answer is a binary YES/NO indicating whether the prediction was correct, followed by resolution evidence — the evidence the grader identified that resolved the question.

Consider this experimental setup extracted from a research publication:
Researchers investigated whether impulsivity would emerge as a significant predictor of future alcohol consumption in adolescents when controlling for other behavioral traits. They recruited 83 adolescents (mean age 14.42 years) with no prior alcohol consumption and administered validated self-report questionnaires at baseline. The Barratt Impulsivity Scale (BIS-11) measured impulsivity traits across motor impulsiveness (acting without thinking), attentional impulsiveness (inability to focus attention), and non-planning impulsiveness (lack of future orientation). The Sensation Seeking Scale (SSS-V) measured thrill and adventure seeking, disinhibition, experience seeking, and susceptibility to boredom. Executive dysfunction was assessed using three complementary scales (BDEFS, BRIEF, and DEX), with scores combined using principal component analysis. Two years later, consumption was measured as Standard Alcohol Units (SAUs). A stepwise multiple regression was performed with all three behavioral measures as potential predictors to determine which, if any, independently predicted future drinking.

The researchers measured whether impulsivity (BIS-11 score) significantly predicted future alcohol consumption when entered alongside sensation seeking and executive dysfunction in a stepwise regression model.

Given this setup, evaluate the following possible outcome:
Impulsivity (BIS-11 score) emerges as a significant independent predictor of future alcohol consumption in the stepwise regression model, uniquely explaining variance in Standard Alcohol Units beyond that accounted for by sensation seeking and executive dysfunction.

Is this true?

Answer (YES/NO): NO